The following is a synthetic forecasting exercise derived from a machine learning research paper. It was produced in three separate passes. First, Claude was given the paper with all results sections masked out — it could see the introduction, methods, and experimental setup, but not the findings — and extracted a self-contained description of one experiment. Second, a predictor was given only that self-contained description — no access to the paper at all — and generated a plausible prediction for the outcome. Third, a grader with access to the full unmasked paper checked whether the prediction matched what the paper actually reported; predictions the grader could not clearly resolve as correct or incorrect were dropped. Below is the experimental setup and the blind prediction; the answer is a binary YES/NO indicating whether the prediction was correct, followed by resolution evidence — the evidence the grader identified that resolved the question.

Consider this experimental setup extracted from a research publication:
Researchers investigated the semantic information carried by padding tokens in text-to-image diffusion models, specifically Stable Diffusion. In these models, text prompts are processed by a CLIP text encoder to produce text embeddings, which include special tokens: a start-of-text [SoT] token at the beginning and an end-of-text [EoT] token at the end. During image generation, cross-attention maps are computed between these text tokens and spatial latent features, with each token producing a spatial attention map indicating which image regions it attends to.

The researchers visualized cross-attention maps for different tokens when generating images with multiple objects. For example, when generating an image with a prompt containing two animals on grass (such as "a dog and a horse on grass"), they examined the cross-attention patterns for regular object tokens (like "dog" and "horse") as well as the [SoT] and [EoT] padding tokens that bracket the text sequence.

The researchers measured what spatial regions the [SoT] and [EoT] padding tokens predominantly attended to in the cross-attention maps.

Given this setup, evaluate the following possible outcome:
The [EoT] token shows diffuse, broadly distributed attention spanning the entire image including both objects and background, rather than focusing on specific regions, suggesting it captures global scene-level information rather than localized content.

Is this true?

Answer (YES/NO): NO